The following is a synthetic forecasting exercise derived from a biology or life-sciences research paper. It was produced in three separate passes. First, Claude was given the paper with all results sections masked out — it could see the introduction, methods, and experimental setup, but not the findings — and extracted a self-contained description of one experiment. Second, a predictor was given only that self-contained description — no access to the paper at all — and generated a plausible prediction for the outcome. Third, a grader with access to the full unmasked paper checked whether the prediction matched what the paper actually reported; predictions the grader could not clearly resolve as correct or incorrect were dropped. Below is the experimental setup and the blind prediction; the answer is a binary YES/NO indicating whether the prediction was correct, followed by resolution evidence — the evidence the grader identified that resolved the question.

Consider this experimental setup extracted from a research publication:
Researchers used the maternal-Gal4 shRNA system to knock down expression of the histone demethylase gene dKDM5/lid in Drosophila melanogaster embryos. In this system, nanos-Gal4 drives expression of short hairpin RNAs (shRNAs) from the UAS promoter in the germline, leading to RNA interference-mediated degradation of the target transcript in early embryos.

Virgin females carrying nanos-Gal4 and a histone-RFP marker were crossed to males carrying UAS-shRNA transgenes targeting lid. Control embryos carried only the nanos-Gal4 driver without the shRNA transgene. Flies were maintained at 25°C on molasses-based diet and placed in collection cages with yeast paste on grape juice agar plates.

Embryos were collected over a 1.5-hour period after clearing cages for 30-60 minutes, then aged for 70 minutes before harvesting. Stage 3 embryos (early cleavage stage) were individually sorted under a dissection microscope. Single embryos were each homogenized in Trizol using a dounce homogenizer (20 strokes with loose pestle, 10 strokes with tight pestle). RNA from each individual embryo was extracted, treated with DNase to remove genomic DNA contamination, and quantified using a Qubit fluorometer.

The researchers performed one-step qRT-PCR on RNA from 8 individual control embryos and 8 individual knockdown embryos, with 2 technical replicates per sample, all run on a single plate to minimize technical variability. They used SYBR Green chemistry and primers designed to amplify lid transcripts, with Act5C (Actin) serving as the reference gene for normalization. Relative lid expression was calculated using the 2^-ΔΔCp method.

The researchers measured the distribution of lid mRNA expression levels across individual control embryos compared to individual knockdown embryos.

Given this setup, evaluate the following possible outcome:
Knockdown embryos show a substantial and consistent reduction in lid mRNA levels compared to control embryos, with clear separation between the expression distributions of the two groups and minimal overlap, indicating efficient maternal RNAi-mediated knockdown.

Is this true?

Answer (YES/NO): NO